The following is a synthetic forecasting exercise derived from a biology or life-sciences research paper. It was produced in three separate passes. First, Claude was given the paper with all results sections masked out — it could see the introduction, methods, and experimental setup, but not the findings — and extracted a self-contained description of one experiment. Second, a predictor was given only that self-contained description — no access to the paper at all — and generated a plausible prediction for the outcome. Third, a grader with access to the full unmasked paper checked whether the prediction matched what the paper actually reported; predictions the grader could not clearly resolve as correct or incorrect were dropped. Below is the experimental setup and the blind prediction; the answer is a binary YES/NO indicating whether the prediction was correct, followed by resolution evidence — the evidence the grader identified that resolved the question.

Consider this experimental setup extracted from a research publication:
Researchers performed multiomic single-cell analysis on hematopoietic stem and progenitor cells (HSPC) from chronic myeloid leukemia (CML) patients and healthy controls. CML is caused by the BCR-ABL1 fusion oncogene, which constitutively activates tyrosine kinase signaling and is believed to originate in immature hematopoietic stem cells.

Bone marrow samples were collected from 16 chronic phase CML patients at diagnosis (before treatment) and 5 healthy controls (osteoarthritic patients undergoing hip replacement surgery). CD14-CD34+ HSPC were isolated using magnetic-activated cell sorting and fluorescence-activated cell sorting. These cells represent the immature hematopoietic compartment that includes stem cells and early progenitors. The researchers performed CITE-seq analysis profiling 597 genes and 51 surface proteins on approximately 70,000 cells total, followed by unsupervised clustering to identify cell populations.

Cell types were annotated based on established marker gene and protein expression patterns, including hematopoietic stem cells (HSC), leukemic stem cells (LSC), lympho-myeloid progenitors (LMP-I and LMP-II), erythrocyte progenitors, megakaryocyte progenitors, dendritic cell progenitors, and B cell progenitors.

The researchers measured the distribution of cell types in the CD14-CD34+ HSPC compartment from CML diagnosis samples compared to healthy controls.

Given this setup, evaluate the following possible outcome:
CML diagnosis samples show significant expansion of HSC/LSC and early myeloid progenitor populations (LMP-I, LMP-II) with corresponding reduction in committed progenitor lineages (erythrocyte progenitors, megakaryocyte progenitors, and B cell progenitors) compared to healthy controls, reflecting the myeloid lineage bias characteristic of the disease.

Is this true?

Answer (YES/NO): NO